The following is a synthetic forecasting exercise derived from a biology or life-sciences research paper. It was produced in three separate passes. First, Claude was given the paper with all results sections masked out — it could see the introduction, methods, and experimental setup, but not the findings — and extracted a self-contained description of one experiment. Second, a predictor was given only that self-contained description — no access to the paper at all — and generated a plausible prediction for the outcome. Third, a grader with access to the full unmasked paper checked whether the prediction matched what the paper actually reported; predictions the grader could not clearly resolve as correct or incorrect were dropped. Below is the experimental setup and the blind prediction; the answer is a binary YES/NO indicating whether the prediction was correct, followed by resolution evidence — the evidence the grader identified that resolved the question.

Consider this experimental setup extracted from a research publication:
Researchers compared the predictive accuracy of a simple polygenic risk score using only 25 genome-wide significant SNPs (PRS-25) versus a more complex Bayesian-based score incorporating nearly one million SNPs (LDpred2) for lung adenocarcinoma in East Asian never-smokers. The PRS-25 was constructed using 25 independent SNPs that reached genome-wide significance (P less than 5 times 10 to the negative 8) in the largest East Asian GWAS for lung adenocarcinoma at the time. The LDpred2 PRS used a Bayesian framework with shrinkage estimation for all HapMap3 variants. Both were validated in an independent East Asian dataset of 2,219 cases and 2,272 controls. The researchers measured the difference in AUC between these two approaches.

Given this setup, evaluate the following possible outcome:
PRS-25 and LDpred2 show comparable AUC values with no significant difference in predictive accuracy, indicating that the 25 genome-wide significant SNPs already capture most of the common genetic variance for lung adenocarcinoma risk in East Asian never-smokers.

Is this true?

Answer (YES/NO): NO